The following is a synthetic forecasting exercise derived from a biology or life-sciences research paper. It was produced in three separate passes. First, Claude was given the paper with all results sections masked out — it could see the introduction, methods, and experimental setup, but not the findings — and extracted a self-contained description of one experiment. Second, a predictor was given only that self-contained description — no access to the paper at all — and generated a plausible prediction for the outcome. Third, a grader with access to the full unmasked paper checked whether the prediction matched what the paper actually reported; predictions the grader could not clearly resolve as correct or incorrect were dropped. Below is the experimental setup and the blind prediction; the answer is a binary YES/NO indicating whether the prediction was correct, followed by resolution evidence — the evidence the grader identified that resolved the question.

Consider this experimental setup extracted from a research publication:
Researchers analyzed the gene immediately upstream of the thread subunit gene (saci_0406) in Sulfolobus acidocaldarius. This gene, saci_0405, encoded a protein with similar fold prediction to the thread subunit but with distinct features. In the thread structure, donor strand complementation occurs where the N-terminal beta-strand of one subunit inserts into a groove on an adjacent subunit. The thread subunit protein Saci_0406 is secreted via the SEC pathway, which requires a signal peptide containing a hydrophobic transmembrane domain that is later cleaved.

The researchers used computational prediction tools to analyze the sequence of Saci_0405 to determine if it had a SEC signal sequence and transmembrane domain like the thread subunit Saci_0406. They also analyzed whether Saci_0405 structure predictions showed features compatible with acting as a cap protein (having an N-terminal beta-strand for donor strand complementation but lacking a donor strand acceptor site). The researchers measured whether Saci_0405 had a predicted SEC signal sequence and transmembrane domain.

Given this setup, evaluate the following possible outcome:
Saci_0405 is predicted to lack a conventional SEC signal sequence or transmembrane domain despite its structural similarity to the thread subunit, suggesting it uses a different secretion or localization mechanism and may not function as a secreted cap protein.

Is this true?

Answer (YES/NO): YES